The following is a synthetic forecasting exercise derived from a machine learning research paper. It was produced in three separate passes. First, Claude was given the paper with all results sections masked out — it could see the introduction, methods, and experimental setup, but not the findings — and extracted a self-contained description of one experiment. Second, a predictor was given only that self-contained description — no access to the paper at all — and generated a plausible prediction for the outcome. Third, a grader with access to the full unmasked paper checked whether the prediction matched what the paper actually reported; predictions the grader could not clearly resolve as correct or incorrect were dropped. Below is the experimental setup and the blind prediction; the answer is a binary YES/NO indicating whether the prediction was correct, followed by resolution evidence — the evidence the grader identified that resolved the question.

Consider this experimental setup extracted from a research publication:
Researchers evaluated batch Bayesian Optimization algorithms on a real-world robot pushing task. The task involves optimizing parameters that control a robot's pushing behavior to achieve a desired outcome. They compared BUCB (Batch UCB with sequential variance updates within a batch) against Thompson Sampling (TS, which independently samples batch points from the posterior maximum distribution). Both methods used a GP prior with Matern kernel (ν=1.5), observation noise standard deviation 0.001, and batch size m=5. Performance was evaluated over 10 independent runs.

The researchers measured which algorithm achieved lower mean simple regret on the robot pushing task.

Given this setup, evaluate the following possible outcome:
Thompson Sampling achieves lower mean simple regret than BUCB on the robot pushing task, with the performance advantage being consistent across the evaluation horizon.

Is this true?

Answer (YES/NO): NO